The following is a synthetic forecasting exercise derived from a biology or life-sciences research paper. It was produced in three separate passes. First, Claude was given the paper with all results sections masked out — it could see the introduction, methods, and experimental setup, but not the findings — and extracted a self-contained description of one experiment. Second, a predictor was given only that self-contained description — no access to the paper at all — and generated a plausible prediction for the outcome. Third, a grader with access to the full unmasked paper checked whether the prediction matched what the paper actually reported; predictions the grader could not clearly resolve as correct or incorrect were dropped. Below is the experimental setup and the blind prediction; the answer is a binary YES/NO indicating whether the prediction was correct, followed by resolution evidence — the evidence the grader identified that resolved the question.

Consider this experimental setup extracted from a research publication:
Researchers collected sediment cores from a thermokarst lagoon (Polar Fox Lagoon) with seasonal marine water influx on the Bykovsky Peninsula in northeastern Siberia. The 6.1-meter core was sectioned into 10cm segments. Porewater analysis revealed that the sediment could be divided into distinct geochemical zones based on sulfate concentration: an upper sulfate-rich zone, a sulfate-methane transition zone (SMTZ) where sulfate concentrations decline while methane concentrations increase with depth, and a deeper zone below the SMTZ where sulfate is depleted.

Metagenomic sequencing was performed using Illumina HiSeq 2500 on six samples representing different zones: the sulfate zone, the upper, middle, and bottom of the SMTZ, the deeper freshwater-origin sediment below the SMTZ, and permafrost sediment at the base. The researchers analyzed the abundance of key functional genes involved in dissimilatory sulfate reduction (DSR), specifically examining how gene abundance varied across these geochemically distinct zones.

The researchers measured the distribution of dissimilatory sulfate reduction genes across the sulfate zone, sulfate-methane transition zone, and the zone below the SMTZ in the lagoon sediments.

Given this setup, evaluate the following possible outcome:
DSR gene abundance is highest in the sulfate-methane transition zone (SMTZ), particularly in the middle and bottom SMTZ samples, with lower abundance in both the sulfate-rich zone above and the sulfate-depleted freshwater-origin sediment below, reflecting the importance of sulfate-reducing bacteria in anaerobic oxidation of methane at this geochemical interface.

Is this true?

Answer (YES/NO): NO